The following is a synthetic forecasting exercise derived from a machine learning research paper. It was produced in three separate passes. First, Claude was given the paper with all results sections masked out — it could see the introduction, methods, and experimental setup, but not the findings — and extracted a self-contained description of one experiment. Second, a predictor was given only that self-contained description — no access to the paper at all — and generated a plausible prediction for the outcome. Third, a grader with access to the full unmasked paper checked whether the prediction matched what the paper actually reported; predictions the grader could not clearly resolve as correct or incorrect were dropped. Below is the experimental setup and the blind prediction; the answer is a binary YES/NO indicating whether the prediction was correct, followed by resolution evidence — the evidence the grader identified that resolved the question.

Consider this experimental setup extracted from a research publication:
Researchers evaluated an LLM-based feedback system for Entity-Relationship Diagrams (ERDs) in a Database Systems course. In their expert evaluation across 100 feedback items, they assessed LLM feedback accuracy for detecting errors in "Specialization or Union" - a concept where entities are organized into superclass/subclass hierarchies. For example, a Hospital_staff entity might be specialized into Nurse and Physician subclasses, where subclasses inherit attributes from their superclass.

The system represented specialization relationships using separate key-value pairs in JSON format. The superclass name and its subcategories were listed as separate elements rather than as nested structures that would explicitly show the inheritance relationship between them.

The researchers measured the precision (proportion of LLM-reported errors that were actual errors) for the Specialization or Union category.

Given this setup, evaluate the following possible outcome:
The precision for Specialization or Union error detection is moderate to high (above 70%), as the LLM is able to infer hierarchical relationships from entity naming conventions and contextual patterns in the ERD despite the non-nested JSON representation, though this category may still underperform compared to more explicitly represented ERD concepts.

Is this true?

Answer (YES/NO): NO